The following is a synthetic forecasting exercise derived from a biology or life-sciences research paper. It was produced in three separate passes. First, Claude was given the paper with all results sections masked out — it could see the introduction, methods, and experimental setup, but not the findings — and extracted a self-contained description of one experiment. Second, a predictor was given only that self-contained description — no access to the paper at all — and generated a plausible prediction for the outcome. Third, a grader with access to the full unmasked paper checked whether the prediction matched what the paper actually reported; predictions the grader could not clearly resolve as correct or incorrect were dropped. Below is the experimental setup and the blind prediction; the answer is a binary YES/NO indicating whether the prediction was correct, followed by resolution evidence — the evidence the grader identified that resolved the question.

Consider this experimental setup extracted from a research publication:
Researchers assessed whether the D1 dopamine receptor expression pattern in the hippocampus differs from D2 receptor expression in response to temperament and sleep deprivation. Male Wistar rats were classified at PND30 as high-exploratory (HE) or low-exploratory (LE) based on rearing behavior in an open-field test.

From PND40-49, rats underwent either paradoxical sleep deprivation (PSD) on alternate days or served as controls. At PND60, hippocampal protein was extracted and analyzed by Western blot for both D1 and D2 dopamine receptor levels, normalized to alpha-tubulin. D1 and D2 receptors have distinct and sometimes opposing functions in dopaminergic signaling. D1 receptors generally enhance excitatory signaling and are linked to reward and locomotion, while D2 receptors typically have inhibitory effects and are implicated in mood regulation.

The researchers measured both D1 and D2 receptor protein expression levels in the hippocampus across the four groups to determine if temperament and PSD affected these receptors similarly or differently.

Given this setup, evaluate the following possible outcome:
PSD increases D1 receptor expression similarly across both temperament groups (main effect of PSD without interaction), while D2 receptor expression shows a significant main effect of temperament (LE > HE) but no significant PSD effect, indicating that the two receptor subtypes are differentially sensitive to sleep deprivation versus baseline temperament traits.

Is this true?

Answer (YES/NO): NO